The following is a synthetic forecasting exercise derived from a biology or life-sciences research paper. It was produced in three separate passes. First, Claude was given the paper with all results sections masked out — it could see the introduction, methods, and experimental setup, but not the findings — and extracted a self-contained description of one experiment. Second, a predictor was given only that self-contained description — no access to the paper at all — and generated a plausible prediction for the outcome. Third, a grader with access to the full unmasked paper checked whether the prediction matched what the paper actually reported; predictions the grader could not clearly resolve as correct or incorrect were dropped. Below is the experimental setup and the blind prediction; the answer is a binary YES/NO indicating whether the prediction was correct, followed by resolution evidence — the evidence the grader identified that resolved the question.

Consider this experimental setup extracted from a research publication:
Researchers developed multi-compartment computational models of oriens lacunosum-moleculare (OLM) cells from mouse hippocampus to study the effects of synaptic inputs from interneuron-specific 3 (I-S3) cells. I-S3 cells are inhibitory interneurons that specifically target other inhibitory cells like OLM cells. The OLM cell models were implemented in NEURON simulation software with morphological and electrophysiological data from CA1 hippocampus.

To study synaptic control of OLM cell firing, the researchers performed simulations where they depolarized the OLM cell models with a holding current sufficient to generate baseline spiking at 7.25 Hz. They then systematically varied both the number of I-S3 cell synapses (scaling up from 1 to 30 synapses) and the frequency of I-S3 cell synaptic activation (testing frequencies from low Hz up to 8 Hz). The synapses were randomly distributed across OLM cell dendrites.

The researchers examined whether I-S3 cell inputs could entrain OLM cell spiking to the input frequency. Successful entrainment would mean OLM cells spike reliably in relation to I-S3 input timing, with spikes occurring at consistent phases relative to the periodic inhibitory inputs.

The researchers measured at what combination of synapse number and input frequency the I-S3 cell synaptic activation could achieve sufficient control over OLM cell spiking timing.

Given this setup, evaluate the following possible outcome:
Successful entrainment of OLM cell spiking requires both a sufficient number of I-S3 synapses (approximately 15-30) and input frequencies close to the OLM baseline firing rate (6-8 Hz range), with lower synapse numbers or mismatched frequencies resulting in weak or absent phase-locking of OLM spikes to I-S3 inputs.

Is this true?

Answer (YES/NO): NO